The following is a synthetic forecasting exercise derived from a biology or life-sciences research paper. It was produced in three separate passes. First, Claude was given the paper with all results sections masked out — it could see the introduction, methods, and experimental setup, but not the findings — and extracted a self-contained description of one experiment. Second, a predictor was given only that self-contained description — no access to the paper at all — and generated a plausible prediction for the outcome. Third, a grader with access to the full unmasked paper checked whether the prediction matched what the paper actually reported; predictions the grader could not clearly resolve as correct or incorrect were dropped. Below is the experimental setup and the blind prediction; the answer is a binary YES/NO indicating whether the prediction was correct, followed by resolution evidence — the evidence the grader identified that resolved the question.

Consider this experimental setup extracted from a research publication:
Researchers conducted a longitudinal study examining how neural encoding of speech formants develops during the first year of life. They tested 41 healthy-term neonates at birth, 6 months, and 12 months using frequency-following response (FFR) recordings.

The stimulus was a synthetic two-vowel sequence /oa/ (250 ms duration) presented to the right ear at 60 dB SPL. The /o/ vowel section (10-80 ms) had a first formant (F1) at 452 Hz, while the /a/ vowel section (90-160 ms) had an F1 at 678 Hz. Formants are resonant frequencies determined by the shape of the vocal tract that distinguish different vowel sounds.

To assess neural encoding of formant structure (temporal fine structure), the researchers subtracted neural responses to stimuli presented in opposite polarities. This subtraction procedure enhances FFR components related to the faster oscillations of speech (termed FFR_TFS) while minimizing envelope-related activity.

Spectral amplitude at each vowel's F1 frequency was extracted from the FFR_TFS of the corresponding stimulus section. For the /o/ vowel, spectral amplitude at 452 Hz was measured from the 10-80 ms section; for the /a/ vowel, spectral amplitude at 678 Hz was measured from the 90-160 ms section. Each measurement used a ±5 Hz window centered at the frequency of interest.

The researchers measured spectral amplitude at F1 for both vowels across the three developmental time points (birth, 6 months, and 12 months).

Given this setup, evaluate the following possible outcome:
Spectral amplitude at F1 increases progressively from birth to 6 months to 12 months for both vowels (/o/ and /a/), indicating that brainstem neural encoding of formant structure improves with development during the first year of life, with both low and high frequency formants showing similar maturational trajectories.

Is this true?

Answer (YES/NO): NO